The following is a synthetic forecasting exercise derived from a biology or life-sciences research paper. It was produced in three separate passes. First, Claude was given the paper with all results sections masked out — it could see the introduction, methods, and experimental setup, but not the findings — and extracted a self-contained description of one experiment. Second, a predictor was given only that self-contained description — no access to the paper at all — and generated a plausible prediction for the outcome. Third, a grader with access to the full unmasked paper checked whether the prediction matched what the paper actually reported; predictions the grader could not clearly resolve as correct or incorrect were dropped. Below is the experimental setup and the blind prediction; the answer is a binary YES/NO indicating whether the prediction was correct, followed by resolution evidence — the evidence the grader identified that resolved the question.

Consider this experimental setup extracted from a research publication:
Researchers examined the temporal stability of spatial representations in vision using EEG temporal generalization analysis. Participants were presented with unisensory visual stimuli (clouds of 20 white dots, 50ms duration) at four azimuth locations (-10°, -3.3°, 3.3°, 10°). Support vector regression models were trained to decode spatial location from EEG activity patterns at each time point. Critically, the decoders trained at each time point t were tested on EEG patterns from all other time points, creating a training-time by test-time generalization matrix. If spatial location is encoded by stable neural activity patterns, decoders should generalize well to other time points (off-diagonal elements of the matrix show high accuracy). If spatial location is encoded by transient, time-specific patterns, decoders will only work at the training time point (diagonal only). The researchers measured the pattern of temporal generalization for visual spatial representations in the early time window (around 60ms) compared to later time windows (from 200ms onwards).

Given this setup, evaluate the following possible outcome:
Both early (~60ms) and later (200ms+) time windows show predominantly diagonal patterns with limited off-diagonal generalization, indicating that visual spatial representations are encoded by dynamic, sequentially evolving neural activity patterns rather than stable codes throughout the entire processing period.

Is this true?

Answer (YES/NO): NO